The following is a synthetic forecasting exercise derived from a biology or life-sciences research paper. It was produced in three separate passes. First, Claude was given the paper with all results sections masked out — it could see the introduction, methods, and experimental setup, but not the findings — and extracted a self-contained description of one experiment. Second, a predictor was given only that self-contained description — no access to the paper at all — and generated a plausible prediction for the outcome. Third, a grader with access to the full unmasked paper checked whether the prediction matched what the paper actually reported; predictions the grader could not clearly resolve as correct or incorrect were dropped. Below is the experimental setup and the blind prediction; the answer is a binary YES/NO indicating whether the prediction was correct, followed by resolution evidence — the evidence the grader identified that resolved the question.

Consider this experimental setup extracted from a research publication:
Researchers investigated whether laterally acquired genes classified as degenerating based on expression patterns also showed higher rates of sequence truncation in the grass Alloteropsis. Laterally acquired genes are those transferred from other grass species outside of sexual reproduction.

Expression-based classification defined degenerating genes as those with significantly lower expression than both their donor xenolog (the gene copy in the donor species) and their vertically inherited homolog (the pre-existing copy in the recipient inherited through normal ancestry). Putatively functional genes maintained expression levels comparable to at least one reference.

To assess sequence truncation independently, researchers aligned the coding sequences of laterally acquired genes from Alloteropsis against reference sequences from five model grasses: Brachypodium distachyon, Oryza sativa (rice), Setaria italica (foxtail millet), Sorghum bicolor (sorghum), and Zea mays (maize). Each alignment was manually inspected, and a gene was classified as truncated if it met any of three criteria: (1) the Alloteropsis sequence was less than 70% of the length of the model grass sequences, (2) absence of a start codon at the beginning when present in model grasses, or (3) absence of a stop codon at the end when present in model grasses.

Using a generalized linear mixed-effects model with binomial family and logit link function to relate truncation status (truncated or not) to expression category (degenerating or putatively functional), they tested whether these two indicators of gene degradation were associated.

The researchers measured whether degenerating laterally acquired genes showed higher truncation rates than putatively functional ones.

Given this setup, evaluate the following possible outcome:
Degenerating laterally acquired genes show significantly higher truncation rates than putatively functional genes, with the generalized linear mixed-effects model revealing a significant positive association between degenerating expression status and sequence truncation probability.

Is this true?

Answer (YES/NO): YES